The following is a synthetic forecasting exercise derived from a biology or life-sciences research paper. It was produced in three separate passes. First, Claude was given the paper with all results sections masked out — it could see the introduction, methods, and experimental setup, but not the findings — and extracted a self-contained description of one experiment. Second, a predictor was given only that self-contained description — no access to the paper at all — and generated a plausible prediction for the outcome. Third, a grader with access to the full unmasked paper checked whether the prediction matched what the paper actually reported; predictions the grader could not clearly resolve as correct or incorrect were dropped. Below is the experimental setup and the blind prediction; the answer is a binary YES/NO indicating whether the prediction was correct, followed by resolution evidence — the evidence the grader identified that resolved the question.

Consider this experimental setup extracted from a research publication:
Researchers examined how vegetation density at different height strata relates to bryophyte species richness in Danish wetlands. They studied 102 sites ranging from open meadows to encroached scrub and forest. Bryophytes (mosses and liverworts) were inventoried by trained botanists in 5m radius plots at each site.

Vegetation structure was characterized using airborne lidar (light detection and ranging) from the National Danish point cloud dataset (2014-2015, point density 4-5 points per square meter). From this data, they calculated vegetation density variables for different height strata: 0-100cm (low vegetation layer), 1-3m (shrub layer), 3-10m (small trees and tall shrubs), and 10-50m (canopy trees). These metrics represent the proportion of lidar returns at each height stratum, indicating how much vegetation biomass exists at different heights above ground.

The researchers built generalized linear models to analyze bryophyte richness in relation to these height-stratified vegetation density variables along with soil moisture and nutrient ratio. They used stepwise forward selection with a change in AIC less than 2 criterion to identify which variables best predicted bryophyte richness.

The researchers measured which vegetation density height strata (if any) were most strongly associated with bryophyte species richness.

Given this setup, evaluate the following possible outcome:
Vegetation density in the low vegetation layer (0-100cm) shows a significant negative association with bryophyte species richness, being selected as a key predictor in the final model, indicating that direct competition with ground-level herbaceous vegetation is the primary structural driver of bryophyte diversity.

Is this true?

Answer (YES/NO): NO